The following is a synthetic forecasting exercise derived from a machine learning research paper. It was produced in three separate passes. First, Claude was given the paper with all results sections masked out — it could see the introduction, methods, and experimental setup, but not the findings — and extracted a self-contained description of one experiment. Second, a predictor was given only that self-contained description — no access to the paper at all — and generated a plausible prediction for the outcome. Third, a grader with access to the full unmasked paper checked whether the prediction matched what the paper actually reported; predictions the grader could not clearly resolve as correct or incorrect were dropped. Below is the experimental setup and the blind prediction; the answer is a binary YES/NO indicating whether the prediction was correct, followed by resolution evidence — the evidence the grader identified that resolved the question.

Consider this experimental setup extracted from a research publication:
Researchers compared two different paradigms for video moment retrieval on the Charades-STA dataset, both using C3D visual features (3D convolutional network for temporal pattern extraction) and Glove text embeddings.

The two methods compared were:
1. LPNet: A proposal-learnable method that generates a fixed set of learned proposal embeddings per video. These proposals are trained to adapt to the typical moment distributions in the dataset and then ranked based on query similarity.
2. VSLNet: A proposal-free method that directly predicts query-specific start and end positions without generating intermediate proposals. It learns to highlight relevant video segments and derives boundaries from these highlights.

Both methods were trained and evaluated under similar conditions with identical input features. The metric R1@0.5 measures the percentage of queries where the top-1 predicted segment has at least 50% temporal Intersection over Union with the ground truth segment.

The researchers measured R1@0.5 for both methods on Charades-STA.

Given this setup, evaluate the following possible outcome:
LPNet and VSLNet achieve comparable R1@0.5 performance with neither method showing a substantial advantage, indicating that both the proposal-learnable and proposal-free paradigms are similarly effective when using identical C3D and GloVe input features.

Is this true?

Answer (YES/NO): NO